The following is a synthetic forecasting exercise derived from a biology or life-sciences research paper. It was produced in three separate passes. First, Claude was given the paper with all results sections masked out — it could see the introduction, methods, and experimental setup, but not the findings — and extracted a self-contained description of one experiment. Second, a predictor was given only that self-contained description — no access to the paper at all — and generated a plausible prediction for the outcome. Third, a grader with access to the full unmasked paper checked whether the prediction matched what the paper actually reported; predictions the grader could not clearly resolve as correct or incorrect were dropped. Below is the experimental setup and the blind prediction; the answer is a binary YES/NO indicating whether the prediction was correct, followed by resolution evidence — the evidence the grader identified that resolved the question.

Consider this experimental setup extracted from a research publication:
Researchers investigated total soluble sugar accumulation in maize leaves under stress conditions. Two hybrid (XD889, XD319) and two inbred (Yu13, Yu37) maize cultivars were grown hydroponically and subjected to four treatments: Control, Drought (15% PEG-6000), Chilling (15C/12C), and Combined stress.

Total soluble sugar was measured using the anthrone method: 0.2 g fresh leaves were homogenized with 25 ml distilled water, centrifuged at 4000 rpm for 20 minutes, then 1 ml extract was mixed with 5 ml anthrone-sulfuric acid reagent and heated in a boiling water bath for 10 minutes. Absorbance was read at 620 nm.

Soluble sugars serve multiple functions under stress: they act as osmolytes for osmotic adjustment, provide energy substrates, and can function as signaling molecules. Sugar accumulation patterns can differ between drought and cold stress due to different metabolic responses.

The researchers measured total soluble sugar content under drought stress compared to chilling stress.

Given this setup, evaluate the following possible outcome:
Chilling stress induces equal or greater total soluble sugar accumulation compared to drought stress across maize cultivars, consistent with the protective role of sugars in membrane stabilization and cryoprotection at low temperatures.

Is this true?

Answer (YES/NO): NO